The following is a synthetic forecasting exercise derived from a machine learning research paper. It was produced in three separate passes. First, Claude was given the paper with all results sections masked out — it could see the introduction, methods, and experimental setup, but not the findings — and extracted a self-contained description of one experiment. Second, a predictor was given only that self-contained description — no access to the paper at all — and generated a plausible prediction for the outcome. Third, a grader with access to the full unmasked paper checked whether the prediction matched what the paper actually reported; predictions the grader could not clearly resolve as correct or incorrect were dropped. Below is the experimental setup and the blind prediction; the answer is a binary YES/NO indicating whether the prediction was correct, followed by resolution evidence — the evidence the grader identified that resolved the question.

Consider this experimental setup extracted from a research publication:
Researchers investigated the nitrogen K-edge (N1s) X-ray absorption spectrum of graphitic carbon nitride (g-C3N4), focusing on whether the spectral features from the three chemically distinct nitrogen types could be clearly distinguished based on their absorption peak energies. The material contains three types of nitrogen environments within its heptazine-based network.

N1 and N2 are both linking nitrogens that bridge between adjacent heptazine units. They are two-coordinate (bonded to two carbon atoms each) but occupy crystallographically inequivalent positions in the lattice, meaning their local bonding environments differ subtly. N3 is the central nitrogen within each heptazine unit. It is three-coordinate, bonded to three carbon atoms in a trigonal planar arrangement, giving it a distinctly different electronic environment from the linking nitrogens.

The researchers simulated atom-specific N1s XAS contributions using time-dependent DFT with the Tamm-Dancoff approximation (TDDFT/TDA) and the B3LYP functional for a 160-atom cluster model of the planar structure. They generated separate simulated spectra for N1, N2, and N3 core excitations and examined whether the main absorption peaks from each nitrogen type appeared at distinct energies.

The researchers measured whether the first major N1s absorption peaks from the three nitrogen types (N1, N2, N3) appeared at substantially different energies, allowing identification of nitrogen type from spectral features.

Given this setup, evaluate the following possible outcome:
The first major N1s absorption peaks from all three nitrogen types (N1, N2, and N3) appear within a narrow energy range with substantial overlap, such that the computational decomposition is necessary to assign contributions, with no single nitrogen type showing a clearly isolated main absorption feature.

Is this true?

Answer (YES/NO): NO